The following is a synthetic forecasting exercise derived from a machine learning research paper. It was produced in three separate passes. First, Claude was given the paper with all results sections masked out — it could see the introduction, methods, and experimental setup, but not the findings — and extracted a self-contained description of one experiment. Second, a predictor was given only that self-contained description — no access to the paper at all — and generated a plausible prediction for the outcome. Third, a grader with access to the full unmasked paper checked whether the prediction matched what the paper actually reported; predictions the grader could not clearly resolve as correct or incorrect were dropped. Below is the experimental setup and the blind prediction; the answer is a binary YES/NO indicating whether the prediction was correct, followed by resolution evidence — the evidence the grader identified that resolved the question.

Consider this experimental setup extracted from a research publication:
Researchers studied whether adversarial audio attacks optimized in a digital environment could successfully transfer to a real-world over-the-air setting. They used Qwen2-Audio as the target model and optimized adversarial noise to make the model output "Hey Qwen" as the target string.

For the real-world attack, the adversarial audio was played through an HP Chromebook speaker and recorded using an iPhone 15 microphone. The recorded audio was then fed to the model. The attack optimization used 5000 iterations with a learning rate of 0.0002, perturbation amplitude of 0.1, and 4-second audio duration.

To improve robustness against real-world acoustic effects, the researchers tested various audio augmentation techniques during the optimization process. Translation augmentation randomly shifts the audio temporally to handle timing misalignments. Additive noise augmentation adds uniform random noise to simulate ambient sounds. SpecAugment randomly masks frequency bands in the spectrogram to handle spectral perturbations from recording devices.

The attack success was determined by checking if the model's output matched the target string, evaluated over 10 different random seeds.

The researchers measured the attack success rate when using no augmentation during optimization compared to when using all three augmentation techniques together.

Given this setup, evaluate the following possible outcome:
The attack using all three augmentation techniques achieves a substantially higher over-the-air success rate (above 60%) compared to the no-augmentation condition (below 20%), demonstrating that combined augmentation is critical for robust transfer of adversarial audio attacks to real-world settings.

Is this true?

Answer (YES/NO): YES